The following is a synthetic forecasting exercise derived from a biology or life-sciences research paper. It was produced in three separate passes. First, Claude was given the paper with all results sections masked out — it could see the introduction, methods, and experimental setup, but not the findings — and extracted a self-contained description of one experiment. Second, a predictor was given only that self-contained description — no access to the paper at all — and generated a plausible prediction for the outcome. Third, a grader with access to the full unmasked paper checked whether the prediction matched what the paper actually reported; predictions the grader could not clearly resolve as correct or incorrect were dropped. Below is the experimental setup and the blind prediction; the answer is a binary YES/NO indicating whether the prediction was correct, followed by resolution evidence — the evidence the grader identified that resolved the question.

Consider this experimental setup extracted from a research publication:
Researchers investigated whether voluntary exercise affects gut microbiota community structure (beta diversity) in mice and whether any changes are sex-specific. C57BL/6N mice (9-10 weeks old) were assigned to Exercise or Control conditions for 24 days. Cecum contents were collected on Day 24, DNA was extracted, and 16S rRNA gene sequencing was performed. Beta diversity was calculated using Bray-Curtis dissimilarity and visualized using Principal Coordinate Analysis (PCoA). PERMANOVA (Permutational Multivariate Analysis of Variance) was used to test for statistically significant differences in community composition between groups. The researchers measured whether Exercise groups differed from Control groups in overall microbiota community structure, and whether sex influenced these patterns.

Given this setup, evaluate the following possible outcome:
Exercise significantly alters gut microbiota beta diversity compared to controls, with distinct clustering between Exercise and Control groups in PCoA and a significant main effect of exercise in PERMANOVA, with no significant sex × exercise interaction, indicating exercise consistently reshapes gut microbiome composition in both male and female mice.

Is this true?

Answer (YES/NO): NO